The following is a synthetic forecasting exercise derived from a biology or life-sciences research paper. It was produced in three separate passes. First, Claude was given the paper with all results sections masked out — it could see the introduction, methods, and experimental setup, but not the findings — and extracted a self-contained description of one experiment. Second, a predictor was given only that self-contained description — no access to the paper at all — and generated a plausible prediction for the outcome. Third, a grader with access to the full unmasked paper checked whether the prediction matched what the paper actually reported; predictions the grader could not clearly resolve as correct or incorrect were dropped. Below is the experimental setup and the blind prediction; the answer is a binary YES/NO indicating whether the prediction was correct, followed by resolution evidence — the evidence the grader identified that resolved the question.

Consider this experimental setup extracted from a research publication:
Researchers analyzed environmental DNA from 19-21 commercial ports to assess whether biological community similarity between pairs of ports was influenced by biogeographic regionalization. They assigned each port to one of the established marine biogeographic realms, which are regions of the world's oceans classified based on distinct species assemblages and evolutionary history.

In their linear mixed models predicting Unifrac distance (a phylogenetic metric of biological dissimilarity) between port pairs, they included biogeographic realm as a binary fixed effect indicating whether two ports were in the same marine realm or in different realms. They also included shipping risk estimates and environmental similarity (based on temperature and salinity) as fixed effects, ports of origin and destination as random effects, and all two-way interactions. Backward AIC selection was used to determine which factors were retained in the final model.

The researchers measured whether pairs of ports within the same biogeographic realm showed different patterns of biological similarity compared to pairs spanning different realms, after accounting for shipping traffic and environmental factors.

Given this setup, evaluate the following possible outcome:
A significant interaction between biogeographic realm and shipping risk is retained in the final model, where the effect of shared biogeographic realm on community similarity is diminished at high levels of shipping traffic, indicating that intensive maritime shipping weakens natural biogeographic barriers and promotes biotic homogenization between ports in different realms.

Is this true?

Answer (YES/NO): NO